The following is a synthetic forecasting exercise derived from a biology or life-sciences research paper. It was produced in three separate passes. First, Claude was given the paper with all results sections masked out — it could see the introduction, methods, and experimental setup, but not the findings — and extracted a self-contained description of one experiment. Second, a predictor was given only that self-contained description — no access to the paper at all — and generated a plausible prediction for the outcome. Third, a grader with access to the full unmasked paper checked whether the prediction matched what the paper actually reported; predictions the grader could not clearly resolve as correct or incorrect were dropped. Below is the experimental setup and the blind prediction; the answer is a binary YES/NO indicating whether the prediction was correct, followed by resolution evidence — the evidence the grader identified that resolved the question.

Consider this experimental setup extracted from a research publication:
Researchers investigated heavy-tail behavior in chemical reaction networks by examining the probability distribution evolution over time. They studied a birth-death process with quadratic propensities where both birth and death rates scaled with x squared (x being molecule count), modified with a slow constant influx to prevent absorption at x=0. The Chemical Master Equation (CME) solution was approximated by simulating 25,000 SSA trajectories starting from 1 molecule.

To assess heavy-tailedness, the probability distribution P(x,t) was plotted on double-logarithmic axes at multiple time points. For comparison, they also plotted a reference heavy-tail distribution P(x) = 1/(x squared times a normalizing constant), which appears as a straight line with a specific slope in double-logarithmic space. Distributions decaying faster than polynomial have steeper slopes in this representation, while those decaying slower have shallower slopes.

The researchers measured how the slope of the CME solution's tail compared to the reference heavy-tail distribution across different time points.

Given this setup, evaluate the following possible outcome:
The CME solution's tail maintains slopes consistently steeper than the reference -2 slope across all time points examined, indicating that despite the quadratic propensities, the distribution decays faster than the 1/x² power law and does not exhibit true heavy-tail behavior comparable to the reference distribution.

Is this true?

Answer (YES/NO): NO